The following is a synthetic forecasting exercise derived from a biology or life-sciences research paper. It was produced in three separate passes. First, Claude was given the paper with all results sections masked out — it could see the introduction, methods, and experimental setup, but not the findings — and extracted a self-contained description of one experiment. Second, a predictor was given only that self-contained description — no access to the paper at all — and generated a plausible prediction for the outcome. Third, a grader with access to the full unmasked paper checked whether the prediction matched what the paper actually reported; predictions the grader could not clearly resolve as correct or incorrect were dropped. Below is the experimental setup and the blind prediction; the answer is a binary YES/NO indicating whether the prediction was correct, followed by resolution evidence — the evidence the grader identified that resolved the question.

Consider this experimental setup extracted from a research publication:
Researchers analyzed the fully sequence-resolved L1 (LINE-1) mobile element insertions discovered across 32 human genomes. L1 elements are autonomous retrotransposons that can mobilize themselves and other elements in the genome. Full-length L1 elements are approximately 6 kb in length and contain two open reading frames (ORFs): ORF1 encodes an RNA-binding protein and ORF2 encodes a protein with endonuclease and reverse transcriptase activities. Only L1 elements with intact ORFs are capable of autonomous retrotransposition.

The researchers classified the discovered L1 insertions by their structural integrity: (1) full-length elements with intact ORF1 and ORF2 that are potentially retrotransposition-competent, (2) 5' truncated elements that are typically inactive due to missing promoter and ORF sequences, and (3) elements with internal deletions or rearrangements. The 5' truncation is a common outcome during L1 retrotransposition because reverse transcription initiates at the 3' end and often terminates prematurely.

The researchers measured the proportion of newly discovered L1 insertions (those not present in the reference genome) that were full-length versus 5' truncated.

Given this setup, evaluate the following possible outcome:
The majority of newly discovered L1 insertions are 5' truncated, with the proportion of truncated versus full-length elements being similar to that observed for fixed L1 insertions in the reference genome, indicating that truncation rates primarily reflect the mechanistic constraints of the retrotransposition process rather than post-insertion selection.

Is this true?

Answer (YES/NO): YES